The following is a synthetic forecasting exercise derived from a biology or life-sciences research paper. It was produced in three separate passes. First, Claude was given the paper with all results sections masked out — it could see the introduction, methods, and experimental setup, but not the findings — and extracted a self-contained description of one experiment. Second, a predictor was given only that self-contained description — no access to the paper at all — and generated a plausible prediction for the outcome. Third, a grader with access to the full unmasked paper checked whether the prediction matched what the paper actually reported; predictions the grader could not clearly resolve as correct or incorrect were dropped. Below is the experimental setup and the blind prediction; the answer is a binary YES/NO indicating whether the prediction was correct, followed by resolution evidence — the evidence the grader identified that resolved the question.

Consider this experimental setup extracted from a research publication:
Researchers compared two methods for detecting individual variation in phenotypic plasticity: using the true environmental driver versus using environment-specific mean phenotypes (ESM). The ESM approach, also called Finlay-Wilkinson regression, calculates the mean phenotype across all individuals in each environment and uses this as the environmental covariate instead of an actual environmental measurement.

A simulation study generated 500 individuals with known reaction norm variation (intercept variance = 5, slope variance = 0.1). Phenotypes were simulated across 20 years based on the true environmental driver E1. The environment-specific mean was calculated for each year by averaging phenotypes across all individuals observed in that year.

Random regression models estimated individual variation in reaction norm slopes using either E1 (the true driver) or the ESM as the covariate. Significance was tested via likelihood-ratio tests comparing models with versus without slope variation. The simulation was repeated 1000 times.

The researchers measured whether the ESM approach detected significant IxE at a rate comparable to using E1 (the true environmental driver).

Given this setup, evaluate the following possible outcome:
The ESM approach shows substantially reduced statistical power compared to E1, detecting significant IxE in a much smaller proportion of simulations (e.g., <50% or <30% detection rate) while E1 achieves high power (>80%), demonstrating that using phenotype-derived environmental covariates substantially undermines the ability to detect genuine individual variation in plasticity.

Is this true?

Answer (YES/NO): NO